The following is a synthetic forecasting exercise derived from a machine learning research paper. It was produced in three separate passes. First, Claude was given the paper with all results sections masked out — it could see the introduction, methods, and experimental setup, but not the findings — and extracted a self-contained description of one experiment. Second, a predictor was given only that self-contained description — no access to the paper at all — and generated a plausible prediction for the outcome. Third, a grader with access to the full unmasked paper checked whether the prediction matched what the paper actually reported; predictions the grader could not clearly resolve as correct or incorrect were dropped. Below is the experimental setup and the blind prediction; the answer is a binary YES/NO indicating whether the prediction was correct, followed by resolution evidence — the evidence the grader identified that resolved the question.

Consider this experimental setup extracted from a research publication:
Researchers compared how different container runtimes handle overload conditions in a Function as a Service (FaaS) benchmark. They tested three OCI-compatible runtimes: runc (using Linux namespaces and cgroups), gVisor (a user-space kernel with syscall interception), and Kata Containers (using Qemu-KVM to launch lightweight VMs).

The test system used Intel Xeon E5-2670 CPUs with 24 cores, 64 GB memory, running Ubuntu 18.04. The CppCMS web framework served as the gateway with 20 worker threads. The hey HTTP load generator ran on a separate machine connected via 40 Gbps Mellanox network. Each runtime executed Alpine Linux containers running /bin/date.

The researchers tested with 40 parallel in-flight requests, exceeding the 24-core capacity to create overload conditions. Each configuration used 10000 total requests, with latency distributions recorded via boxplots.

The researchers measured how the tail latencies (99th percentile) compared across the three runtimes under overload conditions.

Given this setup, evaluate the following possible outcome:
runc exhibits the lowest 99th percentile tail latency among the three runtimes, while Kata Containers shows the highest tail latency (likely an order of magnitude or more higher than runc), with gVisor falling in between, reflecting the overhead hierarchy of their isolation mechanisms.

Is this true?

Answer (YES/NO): NO